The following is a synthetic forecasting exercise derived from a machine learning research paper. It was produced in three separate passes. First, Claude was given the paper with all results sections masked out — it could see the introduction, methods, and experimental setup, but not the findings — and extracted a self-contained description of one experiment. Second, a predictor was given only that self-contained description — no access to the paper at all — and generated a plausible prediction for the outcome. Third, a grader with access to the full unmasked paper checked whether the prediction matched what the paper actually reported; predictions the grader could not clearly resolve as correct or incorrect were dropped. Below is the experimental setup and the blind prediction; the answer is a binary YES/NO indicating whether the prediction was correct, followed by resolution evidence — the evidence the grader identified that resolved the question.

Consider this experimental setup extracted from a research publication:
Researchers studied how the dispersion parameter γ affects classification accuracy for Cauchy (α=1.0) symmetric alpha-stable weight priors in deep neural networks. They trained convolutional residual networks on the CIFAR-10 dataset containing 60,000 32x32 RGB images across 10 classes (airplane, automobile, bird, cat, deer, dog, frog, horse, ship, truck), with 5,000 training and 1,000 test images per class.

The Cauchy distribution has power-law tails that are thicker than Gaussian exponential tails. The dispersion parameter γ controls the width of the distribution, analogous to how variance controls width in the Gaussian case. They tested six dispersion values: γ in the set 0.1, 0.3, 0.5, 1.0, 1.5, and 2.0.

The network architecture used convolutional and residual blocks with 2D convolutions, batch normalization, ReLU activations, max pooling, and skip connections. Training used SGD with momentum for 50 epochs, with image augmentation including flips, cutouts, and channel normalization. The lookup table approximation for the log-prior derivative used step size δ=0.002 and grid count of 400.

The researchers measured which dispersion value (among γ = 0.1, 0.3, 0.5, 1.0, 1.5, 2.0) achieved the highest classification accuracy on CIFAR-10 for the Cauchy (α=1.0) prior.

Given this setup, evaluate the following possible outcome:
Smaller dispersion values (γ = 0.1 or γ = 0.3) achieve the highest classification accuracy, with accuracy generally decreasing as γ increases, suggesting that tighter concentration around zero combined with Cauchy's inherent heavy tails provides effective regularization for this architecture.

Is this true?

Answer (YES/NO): NO